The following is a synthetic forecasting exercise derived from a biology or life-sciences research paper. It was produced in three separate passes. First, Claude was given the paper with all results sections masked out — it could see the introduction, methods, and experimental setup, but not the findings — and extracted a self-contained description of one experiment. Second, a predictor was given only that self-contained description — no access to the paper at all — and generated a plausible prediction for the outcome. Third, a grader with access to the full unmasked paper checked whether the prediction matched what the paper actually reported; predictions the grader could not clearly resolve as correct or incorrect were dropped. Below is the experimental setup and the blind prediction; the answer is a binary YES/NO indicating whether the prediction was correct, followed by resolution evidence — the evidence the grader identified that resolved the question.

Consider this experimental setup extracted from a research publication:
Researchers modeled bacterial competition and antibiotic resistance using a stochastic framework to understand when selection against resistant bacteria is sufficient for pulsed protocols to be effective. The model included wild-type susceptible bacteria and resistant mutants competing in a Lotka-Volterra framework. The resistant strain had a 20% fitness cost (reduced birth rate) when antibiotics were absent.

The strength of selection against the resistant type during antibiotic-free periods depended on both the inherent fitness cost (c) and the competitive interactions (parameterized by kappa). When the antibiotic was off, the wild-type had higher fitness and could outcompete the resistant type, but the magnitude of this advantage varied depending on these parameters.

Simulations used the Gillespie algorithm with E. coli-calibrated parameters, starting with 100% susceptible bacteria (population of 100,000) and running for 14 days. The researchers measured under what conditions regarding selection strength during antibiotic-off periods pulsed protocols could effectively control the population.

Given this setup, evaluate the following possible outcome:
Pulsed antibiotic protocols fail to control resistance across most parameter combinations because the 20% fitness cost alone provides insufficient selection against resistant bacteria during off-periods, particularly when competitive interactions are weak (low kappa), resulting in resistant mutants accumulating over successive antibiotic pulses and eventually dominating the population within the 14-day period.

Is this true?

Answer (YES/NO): NO